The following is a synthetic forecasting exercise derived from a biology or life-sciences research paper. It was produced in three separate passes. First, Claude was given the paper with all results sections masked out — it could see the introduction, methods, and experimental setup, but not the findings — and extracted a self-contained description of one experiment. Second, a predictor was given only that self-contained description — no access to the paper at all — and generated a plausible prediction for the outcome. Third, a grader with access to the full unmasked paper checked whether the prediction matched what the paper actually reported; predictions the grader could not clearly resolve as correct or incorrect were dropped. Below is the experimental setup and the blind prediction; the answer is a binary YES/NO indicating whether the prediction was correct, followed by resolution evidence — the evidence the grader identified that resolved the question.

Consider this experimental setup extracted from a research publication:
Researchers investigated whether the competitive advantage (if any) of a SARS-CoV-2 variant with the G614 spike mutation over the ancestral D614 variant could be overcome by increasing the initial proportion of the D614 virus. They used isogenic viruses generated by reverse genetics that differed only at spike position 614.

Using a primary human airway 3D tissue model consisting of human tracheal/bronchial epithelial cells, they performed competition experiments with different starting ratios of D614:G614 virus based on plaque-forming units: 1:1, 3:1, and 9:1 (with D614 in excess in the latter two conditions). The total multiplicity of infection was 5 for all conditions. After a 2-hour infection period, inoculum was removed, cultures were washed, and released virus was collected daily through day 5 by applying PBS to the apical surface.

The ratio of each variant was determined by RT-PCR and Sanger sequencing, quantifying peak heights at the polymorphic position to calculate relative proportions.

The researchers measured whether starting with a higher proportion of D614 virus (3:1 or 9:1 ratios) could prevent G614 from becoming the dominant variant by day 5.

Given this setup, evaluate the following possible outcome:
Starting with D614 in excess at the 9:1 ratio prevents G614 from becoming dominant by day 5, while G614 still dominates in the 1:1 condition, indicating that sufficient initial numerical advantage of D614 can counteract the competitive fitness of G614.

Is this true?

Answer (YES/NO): NO